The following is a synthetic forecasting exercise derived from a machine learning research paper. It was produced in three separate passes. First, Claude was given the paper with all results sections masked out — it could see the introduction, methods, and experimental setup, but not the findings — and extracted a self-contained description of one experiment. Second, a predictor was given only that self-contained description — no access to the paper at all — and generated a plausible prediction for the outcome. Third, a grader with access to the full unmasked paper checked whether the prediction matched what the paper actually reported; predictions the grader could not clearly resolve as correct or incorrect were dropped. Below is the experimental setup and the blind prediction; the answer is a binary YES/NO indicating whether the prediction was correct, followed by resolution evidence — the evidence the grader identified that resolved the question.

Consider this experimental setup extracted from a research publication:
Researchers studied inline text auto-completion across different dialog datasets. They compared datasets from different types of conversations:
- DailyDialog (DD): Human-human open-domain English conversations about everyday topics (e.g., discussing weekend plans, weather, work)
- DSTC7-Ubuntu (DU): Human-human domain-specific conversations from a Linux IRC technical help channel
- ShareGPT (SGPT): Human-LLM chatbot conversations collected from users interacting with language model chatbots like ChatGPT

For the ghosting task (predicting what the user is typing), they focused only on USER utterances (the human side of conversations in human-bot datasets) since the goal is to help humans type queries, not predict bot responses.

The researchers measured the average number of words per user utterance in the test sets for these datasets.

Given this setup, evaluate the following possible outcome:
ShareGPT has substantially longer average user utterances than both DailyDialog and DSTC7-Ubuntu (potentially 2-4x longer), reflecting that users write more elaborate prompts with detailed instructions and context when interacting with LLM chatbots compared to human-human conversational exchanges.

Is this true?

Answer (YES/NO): YES